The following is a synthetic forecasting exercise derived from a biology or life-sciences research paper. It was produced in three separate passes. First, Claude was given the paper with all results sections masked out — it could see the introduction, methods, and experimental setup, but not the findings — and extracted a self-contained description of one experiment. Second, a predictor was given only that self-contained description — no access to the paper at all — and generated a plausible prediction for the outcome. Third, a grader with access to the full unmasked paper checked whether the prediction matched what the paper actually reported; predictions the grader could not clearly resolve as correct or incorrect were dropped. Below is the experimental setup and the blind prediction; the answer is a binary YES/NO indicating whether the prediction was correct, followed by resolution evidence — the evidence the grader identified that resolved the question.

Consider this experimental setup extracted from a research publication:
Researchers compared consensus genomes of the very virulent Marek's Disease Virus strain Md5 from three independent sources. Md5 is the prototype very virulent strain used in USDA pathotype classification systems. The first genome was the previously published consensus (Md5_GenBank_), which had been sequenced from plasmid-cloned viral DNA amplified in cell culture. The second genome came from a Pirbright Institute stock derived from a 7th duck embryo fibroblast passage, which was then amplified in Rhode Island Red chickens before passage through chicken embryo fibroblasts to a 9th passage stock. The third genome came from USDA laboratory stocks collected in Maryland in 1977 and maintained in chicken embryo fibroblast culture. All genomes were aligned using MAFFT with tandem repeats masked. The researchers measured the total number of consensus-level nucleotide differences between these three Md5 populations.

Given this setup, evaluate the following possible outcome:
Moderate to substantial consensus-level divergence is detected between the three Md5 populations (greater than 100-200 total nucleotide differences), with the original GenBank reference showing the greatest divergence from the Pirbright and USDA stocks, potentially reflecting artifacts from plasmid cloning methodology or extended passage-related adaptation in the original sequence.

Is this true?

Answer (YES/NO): NO